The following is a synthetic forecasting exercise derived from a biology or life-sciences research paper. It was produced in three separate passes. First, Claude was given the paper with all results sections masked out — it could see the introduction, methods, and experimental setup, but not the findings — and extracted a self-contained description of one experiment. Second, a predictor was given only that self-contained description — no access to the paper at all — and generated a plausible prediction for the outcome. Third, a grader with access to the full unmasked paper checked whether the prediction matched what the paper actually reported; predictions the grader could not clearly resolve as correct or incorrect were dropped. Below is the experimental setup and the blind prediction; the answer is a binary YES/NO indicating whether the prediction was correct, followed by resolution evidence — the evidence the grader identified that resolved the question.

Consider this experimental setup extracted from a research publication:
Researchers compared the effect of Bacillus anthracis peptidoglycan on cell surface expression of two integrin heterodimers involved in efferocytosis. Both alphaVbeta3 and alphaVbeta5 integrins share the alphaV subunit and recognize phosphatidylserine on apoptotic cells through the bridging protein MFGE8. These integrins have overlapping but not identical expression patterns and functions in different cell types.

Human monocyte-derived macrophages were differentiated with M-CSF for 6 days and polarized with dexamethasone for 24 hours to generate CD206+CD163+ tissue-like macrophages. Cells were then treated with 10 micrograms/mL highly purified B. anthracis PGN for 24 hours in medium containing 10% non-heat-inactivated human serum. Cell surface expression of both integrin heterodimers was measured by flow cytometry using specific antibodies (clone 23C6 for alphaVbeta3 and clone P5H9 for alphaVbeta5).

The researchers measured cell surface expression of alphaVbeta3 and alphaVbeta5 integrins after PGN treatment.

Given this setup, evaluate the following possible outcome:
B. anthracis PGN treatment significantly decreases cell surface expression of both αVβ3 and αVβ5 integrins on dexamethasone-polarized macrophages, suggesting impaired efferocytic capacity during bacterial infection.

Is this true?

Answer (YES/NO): NO